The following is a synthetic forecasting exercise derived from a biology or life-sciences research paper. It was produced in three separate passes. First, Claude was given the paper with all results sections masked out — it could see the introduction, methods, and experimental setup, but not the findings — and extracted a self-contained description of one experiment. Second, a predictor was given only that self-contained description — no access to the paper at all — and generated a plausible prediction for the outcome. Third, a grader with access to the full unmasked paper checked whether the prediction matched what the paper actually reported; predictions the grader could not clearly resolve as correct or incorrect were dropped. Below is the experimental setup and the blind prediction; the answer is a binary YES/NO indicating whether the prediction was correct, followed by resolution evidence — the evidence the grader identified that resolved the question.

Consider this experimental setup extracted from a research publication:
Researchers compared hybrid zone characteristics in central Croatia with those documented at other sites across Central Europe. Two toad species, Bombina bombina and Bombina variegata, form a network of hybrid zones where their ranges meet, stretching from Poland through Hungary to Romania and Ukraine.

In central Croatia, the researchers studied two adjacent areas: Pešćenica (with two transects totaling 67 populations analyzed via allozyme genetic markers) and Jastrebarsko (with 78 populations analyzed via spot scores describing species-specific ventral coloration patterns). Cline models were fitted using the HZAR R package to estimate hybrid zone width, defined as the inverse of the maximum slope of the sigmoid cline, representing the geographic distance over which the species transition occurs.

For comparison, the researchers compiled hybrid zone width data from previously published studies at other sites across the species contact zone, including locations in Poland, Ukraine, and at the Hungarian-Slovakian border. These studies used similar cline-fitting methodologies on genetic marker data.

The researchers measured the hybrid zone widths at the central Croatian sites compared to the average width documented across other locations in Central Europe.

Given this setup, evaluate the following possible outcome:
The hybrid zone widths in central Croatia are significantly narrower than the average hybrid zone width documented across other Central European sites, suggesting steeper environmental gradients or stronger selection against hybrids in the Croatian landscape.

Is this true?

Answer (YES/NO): YES